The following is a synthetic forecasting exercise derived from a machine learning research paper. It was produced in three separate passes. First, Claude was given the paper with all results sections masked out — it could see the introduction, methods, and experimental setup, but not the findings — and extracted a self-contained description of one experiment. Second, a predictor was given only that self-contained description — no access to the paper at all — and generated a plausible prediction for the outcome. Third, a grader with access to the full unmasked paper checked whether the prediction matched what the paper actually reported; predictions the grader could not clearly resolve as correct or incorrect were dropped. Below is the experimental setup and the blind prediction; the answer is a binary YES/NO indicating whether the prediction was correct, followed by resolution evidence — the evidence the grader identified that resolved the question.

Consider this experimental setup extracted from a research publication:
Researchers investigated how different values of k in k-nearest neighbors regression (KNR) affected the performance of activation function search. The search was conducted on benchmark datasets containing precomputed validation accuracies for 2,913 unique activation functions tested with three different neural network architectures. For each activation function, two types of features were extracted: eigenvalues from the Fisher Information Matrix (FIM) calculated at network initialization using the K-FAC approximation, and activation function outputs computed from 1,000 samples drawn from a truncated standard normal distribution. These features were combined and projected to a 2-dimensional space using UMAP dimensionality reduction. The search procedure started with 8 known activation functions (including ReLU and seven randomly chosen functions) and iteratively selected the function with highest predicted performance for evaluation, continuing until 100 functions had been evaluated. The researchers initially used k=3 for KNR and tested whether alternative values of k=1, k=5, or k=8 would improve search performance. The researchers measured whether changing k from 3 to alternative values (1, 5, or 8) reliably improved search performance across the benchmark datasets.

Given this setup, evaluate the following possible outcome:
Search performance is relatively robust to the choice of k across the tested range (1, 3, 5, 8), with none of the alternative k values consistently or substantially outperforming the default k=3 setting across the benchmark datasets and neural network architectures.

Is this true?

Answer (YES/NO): YES